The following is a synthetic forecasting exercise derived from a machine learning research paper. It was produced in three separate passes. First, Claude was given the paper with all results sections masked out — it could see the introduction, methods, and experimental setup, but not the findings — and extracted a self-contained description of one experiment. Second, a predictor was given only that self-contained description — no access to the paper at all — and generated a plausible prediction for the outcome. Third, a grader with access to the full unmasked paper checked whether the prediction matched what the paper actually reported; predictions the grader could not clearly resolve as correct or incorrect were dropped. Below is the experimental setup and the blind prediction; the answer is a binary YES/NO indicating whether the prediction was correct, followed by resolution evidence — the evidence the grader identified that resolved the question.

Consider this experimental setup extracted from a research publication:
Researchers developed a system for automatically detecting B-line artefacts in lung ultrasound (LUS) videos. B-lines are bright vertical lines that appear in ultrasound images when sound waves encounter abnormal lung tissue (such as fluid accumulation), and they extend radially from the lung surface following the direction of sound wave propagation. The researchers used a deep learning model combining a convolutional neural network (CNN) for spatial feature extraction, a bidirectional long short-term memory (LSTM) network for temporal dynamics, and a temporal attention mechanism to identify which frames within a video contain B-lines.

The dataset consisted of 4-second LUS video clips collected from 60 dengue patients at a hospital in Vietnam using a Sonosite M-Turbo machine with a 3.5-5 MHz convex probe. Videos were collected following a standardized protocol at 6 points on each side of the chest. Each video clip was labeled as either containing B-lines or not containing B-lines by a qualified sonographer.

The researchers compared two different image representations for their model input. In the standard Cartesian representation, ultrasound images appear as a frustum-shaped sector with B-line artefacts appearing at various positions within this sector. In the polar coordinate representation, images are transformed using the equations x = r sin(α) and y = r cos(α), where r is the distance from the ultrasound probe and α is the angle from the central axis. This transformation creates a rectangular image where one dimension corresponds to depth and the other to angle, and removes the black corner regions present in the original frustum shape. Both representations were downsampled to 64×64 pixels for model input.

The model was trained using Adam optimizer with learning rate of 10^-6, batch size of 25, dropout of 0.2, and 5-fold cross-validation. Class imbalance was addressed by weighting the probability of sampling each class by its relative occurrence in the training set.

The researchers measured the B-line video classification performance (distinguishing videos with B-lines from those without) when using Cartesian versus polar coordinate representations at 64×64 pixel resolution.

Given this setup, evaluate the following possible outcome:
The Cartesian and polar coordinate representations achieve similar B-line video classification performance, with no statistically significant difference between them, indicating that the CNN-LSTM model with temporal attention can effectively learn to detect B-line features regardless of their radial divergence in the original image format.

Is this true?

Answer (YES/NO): NO